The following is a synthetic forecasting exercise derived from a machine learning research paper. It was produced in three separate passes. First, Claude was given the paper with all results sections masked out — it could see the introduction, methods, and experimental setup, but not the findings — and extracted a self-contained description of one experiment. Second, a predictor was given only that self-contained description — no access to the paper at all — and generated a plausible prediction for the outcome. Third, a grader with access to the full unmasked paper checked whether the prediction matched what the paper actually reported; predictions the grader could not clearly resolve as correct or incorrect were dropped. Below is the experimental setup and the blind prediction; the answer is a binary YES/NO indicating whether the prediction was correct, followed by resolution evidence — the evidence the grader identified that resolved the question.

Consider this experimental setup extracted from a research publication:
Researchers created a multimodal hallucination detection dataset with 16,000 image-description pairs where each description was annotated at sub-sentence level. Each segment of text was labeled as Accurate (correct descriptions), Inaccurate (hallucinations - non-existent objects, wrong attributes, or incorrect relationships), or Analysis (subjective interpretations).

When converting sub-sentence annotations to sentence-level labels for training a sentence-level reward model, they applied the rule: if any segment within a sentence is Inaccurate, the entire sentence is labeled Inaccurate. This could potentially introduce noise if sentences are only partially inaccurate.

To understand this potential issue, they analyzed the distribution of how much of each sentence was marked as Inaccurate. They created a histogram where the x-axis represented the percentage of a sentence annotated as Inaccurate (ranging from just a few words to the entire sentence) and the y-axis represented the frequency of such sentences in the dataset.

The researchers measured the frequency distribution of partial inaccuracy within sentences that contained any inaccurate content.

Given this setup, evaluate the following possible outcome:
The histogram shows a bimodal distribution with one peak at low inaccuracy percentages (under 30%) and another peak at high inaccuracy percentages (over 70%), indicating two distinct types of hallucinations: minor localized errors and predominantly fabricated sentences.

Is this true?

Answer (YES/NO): NO